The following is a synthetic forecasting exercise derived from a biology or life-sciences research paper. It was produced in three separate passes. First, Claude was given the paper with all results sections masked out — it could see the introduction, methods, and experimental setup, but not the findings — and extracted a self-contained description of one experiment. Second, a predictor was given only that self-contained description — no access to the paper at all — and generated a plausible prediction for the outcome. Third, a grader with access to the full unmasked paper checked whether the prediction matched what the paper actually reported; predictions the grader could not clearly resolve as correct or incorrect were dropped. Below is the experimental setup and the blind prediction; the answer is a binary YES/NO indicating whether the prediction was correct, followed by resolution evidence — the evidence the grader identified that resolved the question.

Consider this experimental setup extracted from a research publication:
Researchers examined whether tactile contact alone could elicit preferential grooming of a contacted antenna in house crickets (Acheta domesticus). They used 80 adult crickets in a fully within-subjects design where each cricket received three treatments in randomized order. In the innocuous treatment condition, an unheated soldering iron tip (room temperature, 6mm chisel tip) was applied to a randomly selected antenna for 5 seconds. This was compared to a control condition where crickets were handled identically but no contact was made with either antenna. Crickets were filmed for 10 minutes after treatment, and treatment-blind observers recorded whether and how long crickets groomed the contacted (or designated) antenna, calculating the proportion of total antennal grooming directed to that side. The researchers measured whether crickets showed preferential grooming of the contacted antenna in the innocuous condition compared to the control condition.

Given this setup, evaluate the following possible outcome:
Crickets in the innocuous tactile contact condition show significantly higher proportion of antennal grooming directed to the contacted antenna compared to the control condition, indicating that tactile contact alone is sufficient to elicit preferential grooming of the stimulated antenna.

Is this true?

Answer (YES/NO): NO